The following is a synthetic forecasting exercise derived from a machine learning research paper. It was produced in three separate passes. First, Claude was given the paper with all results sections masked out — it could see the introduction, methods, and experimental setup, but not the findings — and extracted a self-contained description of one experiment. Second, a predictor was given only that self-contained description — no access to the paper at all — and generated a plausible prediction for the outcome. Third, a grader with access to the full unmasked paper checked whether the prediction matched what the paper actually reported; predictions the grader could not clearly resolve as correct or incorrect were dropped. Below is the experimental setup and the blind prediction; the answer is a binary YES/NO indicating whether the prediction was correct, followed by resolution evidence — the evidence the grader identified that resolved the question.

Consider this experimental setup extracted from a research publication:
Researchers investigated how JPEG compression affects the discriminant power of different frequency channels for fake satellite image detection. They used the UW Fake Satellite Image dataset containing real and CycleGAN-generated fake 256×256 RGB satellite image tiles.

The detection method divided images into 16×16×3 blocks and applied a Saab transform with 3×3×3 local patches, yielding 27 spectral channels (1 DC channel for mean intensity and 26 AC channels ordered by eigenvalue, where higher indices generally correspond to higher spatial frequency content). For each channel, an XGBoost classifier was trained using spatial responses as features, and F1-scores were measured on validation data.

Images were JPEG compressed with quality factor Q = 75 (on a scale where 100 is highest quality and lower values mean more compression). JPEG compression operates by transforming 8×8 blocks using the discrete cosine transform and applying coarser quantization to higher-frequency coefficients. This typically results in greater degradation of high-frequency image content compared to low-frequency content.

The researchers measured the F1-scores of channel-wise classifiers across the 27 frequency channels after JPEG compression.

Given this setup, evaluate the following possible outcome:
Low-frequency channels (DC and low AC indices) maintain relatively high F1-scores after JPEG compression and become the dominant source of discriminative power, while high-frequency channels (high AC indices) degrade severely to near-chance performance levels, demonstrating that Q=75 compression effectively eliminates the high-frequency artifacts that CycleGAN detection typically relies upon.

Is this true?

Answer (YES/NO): NO